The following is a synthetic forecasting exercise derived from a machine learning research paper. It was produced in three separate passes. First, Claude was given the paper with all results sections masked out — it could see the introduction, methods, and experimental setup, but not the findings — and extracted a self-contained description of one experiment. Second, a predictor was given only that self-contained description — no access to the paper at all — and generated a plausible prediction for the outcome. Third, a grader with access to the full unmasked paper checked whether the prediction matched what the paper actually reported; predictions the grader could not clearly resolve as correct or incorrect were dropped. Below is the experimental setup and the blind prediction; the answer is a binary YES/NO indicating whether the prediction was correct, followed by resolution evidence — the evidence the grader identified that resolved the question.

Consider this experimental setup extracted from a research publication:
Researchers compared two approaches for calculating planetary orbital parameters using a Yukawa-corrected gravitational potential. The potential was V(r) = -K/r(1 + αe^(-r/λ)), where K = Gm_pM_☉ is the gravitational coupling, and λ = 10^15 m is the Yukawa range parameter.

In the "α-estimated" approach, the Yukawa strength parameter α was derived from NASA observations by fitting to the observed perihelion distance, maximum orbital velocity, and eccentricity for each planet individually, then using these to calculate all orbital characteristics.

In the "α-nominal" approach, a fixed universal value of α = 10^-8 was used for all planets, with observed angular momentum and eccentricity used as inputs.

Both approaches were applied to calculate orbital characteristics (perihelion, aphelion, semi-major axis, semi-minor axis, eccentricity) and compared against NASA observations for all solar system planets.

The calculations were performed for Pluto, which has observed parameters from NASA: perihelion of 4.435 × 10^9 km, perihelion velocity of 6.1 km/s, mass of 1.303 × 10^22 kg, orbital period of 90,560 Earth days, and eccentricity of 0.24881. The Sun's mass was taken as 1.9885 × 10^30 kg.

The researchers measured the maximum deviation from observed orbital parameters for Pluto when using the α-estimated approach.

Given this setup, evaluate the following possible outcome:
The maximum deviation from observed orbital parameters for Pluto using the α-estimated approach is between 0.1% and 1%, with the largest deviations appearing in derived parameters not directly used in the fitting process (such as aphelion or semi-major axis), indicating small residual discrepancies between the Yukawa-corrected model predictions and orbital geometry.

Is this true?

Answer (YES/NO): YES